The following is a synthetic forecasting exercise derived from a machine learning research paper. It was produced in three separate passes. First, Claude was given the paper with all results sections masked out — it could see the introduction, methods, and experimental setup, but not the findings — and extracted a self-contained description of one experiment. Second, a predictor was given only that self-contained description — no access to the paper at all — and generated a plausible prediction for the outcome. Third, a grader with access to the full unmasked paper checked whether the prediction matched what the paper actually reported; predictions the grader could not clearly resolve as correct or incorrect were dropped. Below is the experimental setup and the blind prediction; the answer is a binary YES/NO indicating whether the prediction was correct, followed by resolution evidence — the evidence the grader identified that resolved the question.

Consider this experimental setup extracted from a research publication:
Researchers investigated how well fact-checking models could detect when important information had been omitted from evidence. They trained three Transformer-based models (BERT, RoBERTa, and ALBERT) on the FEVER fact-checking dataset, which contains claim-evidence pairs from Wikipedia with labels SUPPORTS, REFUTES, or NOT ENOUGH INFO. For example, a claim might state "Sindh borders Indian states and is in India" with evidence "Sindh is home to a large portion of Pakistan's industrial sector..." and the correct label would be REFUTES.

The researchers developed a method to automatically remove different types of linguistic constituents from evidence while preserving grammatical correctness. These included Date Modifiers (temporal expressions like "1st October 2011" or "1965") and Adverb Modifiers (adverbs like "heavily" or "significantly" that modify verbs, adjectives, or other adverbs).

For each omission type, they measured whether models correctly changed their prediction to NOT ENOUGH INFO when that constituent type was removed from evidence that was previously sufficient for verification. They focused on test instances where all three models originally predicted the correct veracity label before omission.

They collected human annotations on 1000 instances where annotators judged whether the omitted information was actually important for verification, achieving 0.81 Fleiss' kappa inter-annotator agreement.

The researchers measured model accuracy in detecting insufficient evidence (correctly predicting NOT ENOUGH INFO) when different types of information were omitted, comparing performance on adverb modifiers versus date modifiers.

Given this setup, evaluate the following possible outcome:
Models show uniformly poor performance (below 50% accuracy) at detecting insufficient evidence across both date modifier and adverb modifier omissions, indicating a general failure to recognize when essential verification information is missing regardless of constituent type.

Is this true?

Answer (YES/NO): NO